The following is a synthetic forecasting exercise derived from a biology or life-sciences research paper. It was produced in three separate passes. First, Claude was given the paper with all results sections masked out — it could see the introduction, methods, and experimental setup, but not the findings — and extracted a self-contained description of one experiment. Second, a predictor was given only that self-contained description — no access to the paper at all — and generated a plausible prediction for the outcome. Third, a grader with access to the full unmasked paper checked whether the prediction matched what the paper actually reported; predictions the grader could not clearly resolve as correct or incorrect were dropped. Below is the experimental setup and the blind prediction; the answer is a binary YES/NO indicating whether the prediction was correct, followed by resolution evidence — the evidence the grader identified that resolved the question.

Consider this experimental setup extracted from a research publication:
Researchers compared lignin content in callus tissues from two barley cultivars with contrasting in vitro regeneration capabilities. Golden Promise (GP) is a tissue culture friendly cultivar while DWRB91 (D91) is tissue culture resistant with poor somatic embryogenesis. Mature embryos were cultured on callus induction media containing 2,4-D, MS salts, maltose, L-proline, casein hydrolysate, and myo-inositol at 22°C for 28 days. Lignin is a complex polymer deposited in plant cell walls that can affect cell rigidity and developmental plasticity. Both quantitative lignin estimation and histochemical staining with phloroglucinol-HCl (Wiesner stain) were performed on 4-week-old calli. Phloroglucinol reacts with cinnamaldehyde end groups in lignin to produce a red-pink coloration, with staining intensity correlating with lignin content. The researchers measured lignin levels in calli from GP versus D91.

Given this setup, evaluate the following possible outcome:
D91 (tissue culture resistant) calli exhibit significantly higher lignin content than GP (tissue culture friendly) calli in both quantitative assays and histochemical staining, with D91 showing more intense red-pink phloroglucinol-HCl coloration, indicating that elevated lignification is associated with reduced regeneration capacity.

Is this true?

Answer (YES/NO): NO